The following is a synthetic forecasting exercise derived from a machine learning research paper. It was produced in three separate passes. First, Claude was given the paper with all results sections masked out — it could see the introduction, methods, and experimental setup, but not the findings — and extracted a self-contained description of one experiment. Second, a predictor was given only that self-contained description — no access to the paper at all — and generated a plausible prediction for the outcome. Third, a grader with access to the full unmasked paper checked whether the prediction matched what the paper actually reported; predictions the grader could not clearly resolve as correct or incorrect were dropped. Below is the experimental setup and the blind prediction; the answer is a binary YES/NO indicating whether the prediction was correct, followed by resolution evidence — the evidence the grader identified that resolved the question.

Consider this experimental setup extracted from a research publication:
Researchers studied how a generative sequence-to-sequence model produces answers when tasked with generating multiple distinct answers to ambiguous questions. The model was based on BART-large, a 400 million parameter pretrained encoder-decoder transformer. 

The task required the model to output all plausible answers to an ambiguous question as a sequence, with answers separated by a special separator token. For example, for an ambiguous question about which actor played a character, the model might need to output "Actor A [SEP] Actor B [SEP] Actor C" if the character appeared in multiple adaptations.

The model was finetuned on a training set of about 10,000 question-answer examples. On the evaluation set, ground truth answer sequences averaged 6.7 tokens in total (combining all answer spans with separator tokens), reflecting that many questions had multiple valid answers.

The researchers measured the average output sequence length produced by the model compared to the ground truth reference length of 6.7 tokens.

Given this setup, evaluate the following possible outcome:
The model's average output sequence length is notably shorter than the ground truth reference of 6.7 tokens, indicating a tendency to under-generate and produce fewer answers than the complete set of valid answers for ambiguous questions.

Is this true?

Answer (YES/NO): YES